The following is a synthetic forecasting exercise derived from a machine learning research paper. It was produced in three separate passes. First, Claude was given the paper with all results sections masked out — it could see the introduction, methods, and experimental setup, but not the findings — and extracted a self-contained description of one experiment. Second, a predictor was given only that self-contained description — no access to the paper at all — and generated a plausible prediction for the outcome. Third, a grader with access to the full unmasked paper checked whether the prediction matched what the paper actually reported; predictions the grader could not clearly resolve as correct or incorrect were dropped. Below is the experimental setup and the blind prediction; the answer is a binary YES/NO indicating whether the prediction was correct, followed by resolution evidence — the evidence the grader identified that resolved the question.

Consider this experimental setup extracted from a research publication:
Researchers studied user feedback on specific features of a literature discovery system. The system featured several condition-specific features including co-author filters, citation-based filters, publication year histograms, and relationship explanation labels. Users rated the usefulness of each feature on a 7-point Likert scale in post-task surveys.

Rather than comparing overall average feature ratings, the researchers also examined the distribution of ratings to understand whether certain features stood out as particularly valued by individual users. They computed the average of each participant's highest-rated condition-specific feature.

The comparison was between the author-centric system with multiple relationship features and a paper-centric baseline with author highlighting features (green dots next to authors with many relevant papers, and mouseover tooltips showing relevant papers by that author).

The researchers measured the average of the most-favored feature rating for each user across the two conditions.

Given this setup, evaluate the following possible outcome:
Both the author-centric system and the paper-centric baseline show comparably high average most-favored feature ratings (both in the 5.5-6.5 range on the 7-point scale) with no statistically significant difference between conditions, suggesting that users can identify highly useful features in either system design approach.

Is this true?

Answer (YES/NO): NO